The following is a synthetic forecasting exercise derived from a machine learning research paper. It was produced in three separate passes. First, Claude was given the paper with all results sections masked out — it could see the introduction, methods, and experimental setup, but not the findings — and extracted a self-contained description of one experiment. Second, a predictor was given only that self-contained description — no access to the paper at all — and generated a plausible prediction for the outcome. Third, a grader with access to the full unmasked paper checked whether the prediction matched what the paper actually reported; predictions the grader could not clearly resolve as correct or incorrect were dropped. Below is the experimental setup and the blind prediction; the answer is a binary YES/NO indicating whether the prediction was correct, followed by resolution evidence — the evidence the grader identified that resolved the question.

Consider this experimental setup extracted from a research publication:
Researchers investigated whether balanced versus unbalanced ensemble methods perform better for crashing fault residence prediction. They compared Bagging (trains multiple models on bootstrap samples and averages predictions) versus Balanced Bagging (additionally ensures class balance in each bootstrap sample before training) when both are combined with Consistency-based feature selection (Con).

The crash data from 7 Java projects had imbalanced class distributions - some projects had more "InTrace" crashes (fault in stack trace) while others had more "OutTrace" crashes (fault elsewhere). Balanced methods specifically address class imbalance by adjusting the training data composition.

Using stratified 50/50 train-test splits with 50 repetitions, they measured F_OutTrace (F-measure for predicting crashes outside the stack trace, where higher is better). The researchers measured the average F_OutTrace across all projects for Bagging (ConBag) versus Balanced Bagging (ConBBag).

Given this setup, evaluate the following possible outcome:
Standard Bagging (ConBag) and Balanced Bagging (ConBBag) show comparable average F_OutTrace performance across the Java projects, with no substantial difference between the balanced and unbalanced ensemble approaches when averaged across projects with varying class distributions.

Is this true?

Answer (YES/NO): NO